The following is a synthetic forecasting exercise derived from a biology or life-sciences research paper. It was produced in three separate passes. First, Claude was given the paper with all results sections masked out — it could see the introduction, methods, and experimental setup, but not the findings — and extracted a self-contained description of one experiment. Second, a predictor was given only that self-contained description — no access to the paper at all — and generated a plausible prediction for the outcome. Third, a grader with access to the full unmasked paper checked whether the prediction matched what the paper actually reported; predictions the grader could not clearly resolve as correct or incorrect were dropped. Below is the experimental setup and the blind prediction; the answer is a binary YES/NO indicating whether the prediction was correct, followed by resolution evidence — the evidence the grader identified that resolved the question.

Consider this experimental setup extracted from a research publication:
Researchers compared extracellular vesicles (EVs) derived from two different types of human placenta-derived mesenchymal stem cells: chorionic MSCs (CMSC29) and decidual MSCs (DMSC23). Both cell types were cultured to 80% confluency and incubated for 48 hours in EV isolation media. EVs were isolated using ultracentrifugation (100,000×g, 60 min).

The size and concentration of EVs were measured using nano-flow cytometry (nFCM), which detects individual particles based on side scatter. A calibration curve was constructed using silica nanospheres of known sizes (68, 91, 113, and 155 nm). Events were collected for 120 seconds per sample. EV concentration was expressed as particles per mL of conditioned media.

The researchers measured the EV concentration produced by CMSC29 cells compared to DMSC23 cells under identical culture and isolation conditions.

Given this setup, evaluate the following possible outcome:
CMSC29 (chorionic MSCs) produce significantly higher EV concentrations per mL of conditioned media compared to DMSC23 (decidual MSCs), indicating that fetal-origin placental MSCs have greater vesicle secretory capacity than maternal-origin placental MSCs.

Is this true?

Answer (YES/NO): YES